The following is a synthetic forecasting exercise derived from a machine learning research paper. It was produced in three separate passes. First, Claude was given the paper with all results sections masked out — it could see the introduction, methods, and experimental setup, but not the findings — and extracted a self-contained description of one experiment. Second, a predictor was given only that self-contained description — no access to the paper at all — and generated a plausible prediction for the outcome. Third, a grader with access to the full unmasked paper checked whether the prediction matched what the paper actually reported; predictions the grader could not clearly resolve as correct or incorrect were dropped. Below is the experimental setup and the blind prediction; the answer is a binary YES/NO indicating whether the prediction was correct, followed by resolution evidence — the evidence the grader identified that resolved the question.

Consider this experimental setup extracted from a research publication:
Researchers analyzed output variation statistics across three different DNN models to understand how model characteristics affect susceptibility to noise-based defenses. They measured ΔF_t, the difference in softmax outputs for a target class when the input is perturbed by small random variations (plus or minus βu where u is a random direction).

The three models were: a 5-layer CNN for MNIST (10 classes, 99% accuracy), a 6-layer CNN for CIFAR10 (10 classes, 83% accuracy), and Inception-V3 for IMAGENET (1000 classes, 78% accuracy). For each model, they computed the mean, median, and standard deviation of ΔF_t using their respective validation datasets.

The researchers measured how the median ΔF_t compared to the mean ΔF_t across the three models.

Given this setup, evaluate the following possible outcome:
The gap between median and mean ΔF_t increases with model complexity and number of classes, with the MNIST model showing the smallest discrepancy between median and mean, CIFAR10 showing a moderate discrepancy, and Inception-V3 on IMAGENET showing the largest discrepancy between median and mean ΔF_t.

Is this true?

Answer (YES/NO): NO